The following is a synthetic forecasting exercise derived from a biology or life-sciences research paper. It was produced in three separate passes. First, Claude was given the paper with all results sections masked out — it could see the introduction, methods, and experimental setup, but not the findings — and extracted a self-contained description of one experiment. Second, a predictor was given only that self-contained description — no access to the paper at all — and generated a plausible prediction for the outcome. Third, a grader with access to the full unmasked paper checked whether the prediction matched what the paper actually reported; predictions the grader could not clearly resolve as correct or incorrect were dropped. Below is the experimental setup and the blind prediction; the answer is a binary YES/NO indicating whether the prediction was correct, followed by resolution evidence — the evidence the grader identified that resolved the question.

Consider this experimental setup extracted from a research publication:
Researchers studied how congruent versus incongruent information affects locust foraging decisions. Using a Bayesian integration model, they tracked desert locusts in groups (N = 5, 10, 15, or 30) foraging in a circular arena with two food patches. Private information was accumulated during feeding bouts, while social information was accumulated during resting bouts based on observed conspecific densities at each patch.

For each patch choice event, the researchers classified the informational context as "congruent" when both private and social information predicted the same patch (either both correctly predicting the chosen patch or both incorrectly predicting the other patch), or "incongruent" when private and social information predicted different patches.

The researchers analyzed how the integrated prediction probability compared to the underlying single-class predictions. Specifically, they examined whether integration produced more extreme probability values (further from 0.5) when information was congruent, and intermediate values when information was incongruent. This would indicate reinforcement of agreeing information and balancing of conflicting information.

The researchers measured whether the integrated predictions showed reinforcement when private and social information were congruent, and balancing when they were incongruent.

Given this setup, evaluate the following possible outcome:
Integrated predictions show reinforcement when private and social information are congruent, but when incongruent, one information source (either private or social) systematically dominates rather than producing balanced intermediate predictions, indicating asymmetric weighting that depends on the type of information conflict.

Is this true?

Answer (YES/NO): NO